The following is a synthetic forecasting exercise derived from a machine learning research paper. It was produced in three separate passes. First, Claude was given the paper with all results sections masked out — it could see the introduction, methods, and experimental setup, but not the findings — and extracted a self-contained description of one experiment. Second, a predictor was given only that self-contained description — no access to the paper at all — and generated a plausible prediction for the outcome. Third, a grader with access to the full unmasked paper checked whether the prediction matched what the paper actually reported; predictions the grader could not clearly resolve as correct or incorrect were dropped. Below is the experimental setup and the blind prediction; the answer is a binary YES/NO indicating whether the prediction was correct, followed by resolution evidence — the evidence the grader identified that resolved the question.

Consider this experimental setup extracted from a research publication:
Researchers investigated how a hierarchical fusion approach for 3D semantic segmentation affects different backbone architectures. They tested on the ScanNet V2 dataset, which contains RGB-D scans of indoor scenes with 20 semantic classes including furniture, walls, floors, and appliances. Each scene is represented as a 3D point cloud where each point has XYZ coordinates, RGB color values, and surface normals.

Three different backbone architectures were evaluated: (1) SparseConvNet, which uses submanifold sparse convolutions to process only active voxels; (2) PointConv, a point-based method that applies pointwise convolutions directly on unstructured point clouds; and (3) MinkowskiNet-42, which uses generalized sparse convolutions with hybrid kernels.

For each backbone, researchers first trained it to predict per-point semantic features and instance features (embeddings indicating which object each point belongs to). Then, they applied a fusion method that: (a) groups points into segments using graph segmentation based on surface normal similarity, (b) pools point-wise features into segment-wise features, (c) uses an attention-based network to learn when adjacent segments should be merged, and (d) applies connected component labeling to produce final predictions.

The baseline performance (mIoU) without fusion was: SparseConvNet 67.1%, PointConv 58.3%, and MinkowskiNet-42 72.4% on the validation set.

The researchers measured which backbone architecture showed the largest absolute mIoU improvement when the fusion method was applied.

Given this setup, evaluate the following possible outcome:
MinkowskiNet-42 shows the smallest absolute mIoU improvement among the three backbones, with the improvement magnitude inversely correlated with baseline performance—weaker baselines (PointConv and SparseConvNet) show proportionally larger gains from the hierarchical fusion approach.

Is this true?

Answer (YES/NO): YES